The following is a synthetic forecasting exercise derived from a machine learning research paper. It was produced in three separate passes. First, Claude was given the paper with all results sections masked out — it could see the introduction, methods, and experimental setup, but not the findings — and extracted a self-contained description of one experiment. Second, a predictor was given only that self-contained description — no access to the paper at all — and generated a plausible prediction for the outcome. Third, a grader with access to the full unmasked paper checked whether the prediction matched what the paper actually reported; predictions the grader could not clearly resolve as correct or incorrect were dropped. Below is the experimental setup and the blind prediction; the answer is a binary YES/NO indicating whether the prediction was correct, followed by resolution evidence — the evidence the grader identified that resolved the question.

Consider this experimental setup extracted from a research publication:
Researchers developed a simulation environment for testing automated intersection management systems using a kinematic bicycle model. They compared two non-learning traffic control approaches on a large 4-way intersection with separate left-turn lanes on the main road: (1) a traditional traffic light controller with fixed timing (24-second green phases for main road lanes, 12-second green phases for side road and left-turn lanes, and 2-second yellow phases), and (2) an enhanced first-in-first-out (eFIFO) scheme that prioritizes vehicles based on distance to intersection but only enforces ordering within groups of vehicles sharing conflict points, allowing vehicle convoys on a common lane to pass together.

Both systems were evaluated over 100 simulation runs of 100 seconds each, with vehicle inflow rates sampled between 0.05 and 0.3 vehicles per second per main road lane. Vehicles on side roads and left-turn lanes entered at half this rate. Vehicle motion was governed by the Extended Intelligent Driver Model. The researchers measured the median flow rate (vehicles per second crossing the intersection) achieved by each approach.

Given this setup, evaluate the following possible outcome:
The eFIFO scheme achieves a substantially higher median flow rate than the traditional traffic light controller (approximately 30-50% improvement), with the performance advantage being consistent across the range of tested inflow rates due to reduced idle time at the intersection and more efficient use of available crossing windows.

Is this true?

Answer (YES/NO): NO